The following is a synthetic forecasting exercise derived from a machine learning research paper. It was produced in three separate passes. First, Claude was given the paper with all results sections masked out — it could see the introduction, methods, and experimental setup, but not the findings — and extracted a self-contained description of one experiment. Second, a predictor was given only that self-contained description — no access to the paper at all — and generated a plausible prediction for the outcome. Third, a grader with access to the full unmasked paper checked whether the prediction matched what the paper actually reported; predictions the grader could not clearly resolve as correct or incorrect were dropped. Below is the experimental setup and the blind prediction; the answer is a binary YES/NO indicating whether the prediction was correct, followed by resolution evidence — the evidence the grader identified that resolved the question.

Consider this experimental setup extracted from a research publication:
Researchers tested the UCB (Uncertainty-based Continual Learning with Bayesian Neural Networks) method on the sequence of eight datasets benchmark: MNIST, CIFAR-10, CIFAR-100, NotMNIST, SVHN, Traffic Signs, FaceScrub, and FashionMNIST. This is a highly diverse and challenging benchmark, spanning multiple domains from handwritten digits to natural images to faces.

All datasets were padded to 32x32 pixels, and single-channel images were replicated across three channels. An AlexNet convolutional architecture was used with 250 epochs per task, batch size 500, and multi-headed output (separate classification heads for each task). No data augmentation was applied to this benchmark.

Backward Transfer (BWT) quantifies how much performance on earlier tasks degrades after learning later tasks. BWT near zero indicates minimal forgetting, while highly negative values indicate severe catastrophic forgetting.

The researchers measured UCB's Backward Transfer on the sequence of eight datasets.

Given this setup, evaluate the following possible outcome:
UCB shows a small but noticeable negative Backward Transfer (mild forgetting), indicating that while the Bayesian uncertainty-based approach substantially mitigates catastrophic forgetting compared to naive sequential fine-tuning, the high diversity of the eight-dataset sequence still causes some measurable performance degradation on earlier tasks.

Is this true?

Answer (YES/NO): NO